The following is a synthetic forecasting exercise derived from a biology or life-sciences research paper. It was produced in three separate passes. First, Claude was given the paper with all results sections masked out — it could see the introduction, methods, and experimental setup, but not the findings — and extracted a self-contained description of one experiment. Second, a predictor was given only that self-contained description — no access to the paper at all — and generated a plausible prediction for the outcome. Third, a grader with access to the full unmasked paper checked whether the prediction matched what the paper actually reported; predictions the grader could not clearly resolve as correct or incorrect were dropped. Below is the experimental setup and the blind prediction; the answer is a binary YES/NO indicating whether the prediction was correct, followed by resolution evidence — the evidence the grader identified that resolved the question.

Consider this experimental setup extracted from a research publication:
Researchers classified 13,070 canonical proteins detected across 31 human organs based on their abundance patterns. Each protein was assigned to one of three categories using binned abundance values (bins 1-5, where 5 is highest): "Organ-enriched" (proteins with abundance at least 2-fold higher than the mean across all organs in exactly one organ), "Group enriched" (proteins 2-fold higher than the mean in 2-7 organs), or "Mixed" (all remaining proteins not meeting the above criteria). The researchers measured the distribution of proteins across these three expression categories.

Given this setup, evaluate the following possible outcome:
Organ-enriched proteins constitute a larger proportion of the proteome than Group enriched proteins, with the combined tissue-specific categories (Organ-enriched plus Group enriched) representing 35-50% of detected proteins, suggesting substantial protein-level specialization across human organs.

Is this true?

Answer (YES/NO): NO